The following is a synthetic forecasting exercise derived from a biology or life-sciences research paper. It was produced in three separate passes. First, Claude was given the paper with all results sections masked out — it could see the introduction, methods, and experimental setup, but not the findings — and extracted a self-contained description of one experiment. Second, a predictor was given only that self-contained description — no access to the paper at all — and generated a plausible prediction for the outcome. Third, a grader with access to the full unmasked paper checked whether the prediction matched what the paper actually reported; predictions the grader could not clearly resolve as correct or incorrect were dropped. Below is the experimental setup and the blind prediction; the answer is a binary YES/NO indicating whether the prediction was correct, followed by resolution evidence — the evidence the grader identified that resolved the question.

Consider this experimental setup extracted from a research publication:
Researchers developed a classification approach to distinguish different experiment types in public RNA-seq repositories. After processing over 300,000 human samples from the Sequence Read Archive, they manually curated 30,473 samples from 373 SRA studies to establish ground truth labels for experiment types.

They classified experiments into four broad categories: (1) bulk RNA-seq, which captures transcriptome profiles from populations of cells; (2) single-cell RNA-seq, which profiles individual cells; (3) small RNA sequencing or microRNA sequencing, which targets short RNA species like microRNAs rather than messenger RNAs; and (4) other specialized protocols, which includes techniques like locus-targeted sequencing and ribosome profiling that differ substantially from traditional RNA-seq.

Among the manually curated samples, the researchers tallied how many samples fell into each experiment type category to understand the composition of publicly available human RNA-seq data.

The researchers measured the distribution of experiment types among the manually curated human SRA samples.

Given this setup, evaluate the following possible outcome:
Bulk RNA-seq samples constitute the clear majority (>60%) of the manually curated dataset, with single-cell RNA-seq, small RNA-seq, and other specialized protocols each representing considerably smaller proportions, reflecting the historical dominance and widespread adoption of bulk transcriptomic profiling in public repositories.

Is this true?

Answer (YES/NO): YES